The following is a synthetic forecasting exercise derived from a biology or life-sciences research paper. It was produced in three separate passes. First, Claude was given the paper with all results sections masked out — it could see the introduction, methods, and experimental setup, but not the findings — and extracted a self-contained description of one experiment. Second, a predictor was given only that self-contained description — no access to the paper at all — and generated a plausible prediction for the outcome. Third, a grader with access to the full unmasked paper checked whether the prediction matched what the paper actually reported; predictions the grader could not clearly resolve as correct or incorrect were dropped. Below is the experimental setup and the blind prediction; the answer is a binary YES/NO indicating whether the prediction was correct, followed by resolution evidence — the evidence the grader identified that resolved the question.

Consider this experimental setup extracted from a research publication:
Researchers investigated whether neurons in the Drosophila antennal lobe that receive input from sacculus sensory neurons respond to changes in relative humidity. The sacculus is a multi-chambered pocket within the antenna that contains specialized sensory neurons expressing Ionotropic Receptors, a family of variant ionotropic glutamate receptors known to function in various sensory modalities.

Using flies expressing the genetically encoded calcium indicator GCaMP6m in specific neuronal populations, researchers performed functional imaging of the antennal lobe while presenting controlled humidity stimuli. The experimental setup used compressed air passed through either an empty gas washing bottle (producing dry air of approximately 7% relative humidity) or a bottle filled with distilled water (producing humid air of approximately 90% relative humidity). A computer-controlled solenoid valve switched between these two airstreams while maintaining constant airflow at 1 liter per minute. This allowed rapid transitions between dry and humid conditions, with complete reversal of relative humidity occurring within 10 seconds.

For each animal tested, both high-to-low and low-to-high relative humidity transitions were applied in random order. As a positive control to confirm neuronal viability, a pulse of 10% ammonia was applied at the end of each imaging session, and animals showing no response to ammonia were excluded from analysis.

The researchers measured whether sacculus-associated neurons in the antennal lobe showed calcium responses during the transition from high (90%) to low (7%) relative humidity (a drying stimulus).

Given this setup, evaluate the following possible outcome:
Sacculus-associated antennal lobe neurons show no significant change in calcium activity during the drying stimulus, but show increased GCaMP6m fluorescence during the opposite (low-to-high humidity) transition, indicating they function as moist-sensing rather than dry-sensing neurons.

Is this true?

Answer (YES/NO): NO